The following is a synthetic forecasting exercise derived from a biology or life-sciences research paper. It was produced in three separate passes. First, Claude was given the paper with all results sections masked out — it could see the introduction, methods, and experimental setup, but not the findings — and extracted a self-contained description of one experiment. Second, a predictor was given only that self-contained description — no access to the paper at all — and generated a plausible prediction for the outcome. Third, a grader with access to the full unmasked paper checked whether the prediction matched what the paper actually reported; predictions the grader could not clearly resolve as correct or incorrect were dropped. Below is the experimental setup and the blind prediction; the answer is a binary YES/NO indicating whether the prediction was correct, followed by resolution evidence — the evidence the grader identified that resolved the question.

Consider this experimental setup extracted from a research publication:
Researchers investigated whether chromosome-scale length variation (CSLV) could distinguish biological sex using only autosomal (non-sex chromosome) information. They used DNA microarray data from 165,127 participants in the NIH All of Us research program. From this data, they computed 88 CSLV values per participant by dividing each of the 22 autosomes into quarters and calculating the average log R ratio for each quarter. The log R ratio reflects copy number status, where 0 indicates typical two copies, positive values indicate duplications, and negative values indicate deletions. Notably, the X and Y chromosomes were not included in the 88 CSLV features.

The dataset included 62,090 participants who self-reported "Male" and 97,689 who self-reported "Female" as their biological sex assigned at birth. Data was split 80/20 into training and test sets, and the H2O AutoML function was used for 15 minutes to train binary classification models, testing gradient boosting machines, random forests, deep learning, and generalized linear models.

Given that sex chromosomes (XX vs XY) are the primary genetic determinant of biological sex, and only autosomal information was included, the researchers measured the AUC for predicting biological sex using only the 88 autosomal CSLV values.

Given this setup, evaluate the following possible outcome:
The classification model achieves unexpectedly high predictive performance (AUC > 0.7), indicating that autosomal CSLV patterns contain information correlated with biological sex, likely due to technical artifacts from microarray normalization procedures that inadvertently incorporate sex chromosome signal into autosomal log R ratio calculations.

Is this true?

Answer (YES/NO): YES